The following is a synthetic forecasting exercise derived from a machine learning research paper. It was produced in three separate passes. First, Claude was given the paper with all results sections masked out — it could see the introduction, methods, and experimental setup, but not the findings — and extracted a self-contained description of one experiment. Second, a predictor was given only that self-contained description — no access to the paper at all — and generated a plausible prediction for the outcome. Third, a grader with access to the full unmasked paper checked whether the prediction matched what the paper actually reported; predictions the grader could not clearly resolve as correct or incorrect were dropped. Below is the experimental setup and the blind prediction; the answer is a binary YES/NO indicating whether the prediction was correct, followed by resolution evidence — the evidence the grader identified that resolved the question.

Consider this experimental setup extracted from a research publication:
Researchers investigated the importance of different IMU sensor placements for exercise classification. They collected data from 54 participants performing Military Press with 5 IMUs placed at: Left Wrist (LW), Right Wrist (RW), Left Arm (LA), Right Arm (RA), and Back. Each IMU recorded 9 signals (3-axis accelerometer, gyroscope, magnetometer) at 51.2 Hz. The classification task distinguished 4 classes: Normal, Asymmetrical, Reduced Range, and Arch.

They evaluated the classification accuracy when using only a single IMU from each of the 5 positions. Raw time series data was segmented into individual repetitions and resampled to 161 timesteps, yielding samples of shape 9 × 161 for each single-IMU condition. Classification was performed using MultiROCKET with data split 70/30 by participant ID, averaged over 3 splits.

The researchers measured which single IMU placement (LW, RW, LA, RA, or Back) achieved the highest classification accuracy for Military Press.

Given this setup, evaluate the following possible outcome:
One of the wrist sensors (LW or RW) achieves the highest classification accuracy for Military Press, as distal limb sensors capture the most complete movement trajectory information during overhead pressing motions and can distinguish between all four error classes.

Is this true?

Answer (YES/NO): YES